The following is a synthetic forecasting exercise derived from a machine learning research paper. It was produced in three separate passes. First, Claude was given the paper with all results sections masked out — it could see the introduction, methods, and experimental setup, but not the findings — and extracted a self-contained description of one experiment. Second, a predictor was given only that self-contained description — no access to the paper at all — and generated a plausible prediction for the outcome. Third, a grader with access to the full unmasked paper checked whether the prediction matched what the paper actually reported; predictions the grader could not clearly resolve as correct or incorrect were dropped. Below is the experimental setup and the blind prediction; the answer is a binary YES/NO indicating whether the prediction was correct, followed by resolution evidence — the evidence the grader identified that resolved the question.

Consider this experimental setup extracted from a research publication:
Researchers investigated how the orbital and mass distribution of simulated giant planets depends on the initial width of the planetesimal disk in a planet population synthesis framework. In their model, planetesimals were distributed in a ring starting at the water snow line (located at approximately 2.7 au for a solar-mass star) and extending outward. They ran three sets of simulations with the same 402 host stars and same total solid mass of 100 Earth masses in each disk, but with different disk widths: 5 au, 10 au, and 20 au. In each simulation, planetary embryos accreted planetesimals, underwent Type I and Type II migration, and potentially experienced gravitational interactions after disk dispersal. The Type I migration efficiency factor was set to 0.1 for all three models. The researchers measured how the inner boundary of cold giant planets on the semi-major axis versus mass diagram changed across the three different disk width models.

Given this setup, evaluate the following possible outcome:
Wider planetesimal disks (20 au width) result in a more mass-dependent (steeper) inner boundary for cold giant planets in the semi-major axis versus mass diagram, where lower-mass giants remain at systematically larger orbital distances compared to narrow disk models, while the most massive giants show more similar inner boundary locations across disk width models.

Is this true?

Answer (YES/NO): NO